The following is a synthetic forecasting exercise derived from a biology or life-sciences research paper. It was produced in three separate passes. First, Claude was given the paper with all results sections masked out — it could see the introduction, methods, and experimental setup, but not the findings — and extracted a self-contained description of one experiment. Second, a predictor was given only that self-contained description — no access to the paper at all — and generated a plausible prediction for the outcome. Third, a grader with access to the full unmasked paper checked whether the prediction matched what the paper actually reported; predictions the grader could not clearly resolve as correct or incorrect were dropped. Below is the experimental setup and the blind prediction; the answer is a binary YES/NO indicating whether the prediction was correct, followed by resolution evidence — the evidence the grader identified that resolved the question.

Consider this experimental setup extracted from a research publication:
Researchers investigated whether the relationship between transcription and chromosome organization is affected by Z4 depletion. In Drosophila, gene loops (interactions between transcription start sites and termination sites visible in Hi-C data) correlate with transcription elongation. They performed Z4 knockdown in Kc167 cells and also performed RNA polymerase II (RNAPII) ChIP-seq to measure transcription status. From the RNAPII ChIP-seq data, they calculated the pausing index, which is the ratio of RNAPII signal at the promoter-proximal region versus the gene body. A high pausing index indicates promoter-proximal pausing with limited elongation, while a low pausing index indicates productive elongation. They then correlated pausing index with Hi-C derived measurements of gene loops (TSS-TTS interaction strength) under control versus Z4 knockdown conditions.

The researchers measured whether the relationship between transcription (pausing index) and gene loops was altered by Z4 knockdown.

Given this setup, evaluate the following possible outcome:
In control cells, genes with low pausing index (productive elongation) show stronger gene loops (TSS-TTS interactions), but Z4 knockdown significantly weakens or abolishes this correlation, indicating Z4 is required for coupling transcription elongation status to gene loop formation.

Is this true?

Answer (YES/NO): NO